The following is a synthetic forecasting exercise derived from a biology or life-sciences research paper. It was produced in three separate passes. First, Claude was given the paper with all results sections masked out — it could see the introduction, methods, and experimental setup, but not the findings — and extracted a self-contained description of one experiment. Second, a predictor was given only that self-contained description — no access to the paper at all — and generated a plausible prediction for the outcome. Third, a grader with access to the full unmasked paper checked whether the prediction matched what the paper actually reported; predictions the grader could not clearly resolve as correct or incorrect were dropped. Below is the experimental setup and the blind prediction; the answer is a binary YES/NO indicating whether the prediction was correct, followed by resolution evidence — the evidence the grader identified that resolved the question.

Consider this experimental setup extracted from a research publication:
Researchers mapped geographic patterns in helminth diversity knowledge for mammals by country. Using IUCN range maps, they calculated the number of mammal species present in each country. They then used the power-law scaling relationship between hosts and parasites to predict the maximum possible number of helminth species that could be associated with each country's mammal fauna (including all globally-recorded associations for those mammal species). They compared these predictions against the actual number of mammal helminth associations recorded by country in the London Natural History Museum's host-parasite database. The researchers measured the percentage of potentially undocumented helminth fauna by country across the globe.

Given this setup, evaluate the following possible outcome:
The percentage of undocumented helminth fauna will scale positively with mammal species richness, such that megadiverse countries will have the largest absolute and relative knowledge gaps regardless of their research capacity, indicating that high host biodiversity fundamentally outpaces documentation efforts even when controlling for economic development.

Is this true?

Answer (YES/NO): NO